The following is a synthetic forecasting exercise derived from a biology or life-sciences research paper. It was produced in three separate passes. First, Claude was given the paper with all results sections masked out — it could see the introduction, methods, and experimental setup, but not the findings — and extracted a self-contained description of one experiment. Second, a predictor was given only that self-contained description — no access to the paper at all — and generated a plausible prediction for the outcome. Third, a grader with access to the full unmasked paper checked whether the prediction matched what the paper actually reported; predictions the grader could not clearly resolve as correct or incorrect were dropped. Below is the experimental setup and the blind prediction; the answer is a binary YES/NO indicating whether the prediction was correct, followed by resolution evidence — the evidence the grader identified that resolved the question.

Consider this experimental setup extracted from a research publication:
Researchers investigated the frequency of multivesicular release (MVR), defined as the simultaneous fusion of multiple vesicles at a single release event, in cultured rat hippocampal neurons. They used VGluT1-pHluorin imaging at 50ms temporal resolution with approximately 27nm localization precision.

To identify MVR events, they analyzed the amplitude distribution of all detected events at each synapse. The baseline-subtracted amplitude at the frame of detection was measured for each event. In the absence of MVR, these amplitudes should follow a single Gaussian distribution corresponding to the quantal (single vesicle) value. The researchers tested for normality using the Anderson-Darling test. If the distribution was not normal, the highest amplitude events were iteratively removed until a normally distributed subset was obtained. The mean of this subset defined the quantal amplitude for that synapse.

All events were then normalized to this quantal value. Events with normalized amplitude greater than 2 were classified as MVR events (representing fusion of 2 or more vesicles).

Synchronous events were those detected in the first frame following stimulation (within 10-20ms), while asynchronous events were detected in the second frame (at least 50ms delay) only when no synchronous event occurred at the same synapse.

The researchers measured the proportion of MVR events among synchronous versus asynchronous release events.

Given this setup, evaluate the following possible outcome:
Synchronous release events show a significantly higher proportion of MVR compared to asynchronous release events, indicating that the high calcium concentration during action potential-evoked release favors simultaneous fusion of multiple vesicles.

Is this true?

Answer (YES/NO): YES